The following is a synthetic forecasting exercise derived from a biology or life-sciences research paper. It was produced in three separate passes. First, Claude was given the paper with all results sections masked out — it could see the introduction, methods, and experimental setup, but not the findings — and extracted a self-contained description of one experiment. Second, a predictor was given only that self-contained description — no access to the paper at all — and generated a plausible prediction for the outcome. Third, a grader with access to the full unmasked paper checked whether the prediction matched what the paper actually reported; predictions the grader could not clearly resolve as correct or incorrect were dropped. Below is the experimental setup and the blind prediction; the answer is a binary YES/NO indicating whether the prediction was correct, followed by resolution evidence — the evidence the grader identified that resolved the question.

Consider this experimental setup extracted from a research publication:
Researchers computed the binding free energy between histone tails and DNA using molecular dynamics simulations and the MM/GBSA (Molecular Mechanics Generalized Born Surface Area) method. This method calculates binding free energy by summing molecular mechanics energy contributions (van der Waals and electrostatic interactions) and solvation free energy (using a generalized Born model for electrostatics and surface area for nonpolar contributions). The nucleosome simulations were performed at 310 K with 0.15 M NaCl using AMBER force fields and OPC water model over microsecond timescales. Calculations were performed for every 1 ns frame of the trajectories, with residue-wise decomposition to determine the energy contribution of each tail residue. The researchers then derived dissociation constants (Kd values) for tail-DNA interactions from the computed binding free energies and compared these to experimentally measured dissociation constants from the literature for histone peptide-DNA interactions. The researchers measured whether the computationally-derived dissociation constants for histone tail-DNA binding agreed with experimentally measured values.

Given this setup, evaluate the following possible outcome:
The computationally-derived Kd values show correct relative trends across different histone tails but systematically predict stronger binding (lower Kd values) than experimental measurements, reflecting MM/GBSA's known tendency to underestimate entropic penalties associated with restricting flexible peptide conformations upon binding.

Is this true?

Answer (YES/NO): NO